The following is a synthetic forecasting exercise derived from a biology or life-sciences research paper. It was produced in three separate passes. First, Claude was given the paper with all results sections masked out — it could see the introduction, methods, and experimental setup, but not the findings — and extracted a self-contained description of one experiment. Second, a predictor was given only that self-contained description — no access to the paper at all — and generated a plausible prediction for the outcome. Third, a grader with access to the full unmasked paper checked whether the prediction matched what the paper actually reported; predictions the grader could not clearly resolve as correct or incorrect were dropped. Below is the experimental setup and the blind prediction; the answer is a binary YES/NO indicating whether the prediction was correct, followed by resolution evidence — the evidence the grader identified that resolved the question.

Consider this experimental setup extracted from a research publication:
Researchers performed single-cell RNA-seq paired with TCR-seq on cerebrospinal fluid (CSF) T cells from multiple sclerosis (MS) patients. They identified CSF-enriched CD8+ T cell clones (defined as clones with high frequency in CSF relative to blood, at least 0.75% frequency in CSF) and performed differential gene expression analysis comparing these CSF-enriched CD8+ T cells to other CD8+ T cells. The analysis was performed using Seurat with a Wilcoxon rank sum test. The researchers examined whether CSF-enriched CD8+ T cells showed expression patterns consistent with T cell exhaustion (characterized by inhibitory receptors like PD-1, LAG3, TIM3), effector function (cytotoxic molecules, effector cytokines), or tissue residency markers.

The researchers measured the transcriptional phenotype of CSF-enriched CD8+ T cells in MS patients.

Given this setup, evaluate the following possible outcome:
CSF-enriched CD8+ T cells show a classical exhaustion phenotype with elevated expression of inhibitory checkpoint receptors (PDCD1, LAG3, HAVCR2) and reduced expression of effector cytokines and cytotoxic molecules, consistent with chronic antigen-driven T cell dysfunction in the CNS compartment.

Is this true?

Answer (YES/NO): NO